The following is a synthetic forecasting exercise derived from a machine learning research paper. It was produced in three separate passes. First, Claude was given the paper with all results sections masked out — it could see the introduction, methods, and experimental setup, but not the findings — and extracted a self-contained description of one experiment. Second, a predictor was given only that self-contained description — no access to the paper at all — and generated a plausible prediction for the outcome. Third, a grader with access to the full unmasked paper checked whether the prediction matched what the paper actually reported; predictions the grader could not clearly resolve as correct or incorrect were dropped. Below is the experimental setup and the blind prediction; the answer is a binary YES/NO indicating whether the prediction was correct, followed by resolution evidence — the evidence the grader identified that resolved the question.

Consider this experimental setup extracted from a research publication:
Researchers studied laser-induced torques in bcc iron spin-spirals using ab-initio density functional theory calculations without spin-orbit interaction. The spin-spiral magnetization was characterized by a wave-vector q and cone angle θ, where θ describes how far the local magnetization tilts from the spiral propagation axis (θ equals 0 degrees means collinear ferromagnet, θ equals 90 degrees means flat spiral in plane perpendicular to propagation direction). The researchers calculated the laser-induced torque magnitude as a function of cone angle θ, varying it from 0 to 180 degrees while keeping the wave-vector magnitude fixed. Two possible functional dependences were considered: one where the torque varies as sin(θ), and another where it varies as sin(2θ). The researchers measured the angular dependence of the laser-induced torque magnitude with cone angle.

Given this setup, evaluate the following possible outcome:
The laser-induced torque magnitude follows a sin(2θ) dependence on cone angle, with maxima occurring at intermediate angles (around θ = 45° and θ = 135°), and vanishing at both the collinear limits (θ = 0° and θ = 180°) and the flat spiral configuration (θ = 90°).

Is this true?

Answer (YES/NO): NO